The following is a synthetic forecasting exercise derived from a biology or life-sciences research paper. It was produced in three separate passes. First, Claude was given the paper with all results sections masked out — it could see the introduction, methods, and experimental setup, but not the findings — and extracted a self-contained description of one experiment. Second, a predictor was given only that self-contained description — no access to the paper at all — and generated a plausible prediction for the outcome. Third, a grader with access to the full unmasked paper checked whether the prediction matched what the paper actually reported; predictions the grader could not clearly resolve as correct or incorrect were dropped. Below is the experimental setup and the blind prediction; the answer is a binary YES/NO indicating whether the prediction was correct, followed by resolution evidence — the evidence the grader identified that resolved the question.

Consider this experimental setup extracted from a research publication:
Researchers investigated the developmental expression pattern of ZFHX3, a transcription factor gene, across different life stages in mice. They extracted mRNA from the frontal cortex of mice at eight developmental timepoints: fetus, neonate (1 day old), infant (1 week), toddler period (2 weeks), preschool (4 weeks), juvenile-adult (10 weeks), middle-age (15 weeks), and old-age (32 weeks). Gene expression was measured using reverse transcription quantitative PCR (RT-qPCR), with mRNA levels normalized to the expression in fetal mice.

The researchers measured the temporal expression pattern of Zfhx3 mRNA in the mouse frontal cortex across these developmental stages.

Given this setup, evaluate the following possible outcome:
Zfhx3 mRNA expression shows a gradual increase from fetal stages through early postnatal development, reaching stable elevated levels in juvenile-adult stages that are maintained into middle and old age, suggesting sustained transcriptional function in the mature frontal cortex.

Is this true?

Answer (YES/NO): NO